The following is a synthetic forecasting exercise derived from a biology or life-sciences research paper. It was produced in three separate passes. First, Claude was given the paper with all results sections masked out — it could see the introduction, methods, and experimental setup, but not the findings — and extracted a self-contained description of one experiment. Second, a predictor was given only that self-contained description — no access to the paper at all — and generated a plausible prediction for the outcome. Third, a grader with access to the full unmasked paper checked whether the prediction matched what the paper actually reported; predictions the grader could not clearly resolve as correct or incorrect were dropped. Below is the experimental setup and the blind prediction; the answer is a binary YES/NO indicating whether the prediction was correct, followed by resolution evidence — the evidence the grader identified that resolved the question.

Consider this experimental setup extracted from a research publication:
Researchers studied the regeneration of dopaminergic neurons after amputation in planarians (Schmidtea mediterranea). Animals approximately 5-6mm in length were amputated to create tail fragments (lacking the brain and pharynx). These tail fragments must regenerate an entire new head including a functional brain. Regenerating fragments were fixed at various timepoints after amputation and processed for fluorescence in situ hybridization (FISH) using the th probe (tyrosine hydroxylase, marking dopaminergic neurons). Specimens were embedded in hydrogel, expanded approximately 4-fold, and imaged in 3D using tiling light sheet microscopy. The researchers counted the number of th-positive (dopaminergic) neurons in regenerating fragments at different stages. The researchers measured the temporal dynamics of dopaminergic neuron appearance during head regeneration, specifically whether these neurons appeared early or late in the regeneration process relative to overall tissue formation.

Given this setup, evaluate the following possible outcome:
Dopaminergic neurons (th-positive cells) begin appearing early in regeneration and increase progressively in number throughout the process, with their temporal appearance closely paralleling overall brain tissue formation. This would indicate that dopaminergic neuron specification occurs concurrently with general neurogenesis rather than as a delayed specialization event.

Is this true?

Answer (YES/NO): NO